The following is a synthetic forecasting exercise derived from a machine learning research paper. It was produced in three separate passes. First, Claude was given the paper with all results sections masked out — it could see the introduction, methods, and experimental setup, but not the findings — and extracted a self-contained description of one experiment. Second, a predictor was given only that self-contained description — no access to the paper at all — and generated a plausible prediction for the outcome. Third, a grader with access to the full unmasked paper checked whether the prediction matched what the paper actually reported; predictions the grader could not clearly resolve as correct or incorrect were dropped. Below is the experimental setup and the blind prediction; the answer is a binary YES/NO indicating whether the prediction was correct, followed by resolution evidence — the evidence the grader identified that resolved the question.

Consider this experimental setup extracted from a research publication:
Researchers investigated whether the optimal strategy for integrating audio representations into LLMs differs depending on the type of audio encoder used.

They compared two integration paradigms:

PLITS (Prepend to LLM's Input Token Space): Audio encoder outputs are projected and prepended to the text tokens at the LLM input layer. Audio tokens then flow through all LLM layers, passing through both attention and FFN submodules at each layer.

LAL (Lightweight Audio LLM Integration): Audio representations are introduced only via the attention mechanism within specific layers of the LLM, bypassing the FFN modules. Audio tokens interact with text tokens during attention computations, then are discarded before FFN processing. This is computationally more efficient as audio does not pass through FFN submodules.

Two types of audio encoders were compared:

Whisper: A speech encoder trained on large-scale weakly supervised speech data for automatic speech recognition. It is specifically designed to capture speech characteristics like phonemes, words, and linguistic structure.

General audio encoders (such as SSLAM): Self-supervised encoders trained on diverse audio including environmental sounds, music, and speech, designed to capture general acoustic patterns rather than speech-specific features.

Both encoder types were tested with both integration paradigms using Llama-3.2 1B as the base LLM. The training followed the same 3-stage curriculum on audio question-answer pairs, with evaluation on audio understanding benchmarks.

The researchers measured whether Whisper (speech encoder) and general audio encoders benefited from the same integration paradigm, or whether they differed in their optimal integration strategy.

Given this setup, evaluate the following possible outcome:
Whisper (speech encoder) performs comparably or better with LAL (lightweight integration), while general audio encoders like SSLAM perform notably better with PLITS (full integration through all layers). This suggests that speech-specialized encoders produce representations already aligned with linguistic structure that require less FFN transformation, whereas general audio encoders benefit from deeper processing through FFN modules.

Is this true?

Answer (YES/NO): NO